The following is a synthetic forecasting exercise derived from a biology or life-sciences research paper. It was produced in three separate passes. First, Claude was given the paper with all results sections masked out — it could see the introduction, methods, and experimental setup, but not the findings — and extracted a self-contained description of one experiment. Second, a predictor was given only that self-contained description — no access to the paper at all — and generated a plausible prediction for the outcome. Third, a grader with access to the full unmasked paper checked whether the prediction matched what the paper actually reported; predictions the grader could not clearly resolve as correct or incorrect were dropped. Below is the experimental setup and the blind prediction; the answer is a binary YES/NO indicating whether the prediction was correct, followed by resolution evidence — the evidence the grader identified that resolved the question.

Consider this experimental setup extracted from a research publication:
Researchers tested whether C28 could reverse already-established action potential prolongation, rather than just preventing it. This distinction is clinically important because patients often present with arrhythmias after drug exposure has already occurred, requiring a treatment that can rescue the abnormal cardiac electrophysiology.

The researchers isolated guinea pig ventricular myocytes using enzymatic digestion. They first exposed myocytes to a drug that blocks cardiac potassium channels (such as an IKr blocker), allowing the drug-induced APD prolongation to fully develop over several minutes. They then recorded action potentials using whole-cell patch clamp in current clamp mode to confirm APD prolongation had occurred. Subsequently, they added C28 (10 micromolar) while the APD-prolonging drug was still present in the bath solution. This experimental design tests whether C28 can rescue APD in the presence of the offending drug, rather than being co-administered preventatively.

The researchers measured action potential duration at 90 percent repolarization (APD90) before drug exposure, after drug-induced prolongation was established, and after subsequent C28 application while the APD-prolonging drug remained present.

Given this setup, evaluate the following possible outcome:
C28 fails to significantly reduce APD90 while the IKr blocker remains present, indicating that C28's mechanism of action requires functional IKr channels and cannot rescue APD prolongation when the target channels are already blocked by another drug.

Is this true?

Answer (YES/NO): NO